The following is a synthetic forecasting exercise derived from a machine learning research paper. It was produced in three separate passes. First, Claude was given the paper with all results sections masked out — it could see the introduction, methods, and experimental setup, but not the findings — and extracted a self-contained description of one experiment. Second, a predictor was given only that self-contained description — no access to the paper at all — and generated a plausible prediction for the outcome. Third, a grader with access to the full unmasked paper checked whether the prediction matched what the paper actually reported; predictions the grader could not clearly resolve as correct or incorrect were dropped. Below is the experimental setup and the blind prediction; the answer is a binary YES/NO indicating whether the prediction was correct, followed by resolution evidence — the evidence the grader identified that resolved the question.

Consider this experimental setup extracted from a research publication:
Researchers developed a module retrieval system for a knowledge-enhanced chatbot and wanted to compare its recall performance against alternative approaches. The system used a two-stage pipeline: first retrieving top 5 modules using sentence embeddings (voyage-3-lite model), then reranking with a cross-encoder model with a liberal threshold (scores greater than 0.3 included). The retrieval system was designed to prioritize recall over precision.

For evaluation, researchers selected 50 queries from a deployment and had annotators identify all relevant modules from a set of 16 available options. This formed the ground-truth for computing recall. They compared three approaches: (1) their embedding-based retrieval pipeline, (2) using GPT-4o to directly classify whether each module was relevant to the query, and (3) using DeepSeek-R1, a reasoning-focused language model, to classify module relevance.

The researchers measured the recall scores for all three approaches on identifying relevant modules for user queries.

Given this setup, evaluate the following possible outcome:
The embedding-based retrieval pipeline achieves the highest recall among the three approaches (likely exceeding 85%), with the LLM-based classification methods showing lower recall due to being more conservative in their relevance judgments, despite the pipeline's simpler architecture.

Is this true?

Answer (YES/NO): NO